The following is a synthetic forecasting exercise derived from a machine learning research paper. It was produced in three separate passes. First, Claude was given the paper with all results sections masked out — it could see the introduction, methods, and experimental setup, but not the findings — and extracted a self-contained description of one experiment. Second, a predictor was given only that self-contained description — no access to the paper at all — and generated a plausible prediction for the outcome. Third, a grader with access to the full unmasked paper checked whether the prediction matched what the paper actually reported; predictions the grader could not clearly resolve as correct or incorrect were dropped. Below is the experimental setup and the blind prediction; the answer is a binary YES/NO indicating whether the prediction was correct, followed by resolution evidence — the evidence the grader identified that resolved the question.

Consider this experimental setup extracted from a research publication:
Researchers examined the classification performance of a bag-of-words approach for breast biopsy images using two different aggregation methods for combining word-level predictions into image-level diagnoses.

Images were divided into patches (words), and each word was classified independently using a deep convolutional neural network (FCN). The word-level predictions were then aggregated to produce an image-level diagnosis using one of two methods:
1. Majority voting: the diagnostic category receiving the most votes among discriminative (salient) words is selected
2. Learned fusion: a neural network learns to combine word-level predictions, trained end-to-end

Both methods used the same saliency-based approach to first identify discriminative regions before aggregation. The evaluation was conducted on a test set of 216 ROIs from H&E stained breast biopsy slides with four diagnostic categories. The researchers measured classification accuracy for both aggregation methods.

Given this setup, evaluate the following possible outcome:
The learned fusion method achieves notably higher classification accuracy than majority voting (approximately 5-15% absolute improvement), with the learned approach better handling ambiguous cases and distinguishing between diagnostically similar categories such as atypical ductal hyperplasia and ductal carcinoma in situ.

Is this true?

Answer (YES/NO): NO